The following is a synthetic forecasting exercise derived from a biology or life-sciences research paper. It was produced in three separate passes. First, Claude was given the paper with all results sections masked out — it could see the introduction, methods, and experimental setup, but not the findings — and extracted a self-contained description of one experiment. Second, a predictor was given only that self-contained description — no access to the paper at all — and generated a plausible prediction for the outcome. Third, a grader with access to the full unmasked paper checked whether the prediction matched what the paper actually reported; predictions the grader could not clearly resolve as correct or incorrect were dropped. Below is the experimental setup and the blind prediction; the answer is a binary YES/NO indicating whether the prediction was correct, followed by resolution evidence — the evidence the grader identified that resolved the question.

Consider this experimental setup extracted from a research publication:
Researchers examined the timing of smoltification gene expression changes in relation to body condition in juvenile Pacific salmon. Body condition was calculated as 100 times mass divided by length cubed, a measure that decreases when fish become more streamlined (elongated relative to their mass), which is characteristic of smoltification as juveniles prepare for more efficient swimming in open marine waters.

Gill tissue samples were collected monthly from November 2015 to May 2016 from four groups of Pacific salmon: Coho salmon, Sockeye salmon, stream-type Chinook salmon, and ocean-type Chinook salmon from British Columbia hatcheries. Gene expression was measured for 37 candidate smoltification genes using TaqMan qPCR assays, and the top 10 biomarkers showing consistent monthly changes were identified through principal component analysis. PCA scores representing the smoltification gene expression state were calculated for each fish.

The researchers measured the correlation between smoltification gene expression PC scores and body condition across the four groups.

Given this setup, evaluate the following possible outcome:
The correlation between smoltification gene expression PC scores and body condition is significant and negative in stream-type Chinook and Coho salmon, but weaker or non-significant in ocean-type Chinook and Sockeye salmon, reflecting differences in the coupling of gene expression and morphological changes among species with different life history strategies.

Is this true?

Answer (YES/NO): NO